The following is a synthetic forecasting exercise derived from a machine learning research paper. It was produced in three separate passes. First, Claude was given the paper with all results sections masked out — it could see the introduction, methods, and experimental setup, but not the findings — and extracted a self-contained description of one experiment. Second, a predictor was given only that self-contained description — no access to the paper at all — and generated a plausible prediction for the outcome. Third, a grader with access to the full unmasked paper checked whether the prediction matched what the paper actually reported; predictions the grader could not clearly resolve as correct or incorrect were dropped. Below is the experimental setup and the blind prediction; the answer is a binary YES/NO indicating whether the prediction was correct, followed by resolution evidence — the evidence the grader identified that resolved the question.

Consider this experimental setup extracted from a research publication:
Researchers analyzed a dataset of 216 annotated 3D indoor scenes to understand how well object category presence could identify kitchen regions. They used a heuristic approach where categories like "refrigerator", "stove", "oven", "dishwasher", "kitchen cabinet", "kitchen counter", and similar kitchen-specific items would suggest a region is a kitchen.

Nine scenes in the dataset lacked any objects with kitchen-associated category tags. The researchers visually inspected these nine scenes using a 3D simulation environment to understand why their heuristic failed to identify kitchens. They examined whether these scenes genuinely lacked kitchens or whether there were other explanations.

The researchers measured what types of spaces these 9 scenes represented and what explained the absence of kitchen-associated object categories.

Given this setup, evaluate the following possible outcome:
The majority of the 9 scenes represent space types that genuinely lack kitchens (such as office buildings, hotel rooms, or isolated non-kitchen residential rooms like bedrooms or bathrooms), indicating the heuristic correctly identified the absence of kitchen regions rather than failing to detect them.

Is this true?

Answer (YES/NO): YES